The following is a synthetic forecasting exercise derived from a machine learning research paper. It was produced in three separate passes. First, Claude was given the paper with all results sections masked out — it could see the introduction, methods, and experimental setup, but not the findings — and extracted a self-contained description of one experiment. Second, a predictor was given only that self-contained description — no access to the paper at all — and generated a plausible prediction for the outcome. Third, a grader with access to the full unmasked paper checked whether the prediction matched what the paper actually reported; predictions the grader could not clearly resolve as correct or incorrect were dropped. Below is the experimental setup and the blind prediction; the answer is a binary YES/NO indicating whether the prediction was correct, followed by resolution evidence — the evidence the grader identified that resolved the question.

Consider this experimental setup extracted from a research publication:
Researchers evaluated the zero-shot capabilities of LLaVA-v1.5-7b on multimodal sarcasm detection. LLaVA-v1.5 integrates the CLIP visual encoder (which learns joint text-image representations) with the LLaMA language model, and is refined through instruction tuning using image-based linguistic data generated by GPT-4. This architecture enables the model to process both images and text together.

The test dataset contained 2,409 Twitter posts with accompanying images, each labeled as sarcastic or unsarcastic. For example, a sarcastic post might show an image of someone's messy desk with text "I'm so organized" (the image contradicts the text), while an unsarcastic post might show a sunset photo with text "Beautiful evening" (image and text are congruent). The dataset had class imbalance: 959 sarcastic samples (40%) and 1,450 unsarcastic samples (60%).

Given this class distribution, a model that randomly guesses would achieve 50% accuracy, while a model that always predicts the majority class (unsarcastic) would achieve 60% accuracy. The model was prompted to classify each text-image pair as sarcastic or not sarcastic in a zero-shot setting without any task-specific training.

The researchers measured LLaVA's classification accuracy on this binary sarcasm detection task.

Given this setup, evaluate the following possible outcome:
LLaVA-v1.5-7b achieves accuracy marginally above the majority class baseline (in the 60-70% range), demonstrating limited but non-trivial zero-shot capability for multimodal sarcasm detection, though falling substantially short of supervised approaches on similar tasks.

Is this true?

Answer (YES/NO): NO